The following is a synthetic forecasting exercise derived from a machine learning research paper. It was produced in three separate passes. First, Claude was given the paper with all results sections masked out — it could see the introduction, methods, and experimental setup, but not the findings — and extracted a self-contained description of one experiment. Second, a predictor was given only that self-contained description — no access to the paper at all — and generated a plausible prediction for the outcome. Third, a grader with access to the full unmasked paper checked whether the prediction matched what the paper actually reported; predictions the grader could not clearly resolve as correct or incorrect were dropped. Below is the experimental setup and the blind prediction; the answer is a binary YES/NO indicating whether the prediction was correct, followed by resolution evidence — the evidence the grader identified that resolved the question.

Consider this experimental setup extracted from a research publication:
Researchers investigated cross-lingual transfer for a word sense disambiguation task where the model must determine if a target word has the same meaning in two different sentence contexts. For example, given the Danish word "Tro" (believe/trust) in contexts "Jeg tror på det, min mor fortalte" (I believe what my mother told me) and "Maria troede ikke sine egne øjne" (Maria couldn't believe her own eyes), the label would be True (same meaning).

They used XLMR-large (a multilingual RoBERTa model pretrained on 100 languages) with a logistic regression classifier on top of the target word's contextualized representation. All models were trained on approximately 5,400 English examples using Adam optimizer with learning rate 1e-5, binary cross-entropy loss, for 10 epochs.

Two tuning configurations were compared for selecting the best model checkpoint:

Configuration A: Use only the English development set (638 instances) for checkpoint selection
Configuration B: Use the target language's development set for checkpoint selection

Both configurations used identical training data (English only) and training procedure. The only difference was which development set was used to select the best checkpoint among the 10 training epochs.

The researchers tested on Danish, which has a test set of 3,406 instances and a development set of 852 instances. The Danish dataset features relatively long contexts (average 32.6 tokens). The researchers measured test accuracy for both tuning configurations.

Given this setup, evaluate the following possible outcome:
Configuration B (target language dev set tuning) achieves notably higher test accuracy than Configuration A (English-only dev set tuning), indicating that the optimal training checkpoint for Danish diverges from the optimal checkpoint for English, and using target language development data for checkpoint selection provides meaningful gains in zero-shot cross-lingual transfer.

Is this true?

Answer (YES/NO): NO